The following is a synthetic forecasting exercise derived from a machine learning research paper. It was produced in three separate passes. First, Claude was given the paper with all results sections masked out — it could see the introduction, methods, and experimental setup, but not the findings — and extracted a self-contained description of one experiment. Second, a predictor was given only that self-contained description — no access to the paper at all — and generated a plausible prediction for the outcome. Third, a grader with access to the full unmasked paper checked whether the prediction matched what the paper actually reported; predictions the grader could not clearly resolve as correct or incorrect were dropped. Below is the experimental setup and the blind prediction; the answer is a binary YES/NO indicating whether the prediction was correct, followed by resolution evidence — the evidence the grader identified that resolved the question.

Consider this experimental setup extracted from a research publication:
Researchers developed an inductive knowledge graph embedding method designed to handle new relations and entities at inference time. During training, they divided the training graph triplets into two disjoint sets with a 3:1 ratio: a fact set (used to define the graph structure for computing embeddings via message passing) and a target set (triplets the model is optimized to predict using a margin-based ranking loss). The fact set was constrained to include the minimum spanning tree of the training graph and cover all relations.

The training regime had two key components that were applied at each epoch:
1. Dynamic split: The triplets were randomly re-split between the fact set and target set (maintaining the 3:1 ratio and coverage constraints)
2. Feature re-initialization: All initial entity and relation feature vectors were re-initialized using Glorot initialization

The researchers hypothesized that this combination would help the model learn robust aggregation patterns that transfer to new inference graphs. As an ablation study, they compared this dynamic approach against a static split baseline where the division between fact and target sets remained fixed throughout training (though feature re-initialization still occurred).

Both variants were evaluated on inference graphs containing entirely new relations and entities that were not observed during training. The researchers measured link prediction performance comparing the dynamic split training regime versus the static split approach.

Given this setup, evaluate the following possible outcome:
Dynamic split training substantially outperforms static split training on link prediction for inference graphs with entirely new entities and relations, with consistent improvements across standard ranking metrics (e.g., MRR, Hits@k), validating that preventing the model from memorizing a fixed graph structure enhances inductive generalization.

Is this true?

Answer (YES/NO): YES